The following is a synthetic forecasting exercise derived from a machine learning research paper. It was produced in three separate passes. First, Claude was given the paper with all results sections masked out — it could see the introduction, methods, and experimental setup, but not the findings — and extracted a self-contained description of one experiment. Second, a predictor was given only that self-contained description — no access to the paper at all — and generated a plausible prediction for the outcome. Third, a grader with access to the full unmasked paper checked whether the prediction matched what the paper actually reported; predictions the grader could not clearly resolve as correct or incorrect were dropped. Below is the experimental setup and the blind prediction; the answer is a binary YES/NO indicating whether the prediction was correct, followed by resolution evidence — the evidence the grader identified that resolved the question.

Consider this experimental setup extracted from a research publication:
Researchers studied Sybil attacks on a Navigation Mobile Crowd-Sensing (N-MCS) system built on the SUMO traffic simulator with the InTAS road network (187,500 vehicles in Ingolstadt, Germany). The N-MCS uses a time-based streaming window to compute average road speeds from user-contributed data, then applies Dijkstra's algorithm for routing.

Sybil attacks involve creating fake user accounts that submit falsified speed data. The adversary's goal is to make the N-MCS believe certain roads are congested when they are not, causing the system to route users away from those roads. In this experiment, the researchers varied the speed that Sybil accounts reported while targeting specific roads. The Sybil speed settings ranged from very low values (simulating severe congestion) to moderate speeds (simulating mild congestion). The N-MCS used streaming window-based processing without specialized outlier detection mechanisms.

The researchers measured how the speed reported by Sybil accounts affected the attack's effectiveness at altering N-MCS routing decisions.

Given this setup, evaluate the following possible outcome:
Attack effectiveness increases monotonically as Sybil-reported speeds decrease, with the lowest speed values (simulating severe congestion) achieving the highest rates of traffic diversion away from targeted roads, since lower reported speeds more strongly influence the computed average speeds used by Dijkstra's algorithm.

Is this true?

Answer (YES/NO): YES